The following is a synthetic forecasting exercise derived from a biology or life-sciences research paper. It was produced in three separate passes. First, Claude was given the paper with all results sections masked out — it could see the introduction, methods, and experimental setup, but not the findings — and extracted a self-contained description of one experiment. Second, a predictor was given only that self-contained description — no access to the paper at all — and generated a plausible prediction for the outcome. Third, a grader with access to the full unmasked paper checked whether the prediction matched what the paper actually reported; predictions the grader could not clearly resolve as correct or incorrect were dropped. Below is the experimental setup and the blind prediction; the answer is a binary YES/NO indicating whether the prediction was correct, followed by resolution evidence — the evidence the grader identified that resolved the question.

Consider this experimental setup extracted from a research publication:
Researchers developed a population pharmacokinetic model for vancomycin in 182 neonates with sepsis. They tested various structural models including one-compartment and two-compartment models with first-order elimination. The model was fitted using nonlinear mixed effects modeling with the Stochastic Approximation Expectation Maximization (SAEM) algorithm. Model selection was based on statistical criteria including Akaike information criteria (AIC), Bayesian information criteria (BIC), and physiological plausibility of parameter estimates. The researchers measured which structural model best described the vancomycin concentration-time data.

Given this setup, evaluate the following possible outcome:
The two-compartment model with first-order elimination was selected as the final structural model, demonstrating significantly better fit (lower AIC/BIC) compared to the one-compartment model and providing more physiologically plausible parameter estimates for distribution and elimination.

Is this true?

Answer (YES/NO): NO